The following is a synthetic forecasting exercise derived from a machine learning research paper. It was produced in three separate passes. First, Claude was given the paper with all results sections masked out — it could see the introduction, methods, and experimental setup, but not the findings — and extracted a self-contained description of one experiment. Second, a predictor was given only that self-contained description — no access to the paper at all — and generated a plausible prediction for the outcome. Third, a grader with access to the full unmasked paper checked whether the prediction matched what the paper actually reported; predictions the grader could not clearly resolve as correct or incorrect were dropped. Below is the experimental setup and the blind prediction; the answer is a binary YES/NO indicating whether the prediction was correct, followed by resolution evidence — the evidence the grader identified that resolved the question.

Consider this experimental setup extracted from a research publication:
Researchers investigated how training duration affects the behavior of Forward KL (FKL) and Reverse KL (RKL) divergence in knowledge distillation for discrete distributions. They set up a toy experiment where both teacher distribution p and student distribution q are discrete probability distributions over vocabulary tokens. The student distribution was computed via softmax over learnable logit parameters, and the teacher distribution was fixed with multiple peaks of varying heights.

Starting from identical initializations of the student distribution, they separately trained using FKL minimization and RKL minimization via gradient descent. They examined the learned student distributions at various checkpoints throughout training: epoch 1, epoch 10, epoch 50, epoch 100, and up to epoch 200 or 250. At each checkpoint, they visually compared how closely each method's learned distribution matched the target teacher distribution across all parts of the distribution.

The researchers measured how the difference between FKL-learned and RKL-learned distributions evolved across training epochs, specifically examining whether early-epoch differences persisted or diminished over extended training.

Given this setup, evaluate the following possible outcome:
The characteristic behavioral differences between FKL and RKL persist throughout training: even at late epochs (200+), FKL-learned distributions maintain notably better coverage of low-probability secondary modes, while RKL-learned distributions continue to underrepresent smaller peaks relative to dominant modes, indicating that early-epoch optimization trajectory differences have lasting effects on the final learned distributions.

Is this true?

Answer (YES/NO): NO